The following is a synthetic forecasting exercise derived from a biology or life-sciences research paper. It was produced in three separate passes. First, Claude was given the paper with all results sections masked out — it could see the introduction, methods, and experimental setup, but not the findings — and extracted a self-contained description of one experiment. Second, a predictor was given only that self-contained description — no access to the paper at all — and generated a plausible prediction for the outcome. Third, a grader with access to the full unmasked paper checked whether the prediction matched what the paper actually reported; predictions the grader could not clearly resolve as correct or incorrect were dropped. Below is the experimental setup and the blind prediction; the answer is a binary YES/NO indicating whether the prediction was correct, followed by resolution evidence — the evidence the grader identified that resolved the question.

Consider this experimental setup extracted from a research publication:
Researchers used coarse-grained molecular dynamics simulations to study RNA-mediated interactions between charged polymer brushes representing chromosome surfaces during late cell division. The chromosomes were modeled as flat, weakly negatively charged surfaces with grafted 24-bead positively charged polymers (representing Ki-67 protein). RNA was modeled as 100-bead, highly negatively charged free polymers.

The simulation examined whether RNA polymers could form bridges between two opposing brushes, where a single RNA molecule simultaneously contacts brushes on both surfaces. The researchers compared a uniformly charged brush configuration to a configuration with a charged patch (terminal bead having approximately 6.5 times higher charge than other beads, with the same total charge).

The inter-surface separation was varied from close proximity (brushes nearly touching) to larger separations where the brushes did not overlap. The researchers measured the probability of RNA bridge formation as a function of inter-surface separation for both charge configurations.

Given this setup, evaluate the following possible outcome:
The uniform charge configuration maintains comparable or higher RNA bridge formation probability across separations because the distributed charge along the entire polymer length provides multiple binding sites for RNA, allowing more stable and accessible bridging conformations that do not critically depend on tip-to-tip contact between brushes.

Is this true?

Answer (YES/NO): NO